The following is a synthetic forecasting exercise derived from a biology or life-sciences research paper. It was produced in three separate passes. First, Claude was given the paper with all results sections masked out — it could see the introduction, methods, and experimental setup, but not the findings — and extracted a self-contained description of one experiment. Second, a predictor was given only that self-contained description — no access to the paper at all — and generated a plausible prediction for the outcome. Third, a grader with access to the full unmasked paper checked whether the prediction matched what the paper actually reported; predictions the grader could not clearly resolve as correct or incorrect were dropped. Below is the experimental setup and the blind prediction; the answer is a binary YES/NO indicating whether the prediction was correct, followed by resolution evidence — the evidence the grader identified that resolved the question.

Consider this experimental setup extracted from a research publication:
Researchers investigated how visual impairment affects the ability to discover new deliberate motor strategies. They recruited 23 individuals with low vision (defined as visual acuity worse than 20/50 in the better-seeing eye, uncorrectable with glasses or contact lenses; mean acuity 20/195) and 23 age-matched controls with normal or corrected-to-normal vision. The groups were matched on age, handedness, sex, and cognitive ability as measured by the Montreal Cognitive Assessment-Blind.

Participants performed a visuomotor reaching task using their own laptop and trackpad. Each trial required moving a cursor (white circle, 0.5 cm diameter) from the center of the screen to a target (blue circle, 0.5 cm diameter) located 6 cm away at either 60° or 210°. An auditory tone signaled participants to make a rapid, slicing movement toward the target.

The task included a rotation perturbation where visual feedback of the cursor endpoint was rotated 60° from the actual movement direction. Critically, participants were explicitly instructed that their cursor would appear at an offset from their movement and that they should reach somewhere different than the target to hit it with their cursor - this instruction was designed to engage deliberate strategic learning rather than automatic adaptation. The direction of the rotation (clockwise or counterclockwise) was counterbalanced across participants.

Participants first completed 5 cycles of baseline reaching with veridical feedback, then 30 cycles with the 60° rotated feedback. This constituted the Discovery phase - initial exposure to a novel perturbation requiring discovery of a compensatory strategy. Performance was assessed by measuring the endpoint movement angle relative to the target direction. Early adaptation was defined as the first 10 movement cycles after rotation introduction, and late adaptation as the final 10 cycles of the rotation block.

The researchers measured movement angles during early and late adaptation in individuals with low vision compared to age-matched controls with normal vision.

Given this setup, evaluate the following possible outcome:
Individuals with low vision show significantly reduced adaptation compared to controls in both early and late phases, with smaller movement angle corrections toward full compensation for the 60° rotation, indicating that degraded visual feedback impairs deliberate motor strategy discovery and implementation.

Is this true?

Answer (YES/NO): NO